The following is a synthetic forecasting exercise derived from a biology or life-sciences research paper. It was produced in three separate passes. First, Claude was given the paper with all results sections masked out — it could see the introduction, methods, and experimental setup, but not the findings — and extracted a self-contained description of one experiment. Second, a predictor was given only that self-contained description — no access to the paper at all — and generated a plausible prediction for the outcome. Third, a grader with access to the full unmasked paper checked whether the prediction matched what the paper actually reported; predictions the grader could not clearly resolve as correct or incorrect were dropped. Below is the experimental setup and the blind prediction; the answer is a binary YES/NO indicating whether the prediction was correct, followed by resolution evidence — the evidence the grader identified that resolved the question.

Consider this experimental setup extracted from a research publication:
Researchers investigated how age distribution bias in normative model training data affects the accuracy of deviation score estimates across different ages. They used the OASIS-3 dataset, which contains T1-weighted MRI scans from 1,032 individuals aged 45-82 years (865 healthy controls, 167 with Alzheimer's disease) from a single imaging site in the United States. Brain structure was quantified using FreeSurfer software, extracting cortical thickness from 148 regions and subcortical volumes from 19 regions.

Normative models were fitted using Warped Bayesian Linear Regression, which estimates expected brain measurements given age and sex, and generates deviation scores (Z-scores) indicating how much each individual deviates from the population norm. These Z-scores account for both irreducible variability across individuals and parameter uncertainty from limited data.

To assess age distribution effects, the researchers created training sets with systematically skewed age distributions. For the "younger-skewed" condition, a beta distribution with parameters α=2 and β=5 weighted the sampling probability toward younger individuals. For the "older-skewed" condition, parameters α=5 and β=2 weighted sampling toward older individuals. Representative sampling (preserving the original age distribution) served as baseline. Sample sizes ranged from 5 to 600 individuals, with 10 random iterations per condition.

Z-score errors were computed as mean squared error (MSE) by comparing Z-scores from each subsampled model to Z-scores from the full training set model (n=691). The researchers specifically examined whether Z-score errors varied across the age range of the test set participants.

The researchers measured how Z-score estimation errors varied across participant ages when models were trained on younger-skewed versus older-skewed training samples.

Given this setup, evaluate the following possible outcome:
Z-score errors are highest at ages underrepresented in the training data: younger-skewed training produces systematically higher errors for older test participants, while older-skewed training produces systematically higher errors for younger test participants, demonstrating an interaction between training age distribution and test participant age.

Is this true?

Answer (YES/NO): YES